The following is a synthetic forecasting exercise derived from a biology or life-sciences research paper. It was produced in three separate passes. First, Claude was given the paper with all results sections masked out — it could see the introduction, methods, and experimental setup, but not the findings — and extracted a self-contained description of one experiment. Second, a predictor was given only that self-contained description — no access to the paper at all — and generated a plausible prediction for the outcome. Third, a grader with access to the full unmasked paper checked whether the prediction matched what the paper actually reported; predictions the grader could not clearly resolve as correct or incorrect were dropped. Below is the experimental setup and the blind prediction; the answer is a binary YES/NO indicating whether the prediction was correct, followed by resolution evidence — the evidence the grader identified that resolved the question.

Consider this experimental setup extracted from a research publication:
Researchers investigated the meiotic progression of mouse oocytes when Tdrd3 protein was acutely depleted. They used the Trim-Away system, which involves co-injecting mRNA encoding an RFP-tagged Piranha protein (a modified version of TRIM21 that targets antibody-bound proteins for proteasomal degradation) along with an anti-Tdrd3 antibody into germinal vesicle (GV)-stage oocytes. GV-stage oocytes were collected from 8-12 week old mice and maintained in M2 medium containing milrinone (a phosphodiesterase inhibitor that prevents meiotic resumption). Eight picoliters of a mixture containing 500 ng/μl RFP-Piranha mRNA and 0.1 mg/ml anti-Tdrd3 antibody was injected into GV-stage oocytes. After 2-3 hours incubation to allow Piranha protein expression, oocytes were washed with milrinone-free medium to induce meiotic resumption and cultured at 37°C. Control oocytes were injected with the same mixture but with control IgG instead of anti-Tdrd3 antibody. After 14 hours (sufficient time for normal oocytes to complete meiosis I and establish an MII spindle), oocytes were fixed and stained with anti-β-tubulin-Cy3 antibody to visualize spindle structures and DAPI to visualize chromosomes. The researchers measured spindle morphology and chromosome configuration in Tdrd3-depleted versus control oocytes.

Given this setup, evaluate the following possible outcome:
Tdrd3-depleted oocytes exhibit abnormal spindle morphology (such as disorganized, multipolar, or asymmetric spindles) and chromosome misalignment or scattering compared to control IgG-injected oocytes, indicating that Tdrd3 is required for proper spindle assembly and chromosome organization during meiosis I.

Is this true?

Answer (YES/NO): NO